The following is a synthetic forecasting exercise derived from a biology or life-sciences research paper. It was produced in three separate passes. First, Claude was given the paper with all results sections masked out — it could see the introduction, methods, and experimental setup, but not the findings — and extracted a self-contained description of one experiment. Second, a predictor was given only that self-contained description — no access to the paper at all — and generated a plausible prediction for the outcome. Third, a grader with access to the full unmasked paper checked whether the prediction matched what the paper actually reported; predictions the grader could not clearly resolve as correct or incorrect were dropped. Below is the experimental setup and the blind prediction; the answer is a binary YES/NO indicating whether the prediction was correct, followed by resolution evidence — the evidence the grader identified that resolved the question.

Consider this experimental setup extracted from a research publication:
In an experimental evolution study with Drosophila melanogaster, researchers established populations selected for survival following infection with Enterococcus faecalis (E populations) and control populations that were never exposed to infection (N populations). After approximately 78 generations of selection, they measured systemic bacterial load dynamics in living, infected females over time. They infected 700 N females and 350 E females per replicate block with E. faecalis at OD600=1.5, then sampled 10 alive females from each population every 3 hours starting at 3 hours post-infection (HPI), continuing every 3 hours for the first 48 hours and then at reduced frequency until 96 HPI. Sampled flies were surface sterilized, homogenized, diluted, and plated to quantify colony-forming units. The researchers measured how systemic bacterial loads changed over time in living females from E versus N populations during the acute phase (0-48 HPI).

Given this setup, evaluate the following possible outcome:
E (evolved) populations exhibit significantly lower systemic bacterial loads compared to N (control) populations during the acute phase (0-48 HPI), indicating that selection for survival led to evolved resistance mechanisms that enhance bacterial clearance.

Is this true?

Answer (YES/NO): YES